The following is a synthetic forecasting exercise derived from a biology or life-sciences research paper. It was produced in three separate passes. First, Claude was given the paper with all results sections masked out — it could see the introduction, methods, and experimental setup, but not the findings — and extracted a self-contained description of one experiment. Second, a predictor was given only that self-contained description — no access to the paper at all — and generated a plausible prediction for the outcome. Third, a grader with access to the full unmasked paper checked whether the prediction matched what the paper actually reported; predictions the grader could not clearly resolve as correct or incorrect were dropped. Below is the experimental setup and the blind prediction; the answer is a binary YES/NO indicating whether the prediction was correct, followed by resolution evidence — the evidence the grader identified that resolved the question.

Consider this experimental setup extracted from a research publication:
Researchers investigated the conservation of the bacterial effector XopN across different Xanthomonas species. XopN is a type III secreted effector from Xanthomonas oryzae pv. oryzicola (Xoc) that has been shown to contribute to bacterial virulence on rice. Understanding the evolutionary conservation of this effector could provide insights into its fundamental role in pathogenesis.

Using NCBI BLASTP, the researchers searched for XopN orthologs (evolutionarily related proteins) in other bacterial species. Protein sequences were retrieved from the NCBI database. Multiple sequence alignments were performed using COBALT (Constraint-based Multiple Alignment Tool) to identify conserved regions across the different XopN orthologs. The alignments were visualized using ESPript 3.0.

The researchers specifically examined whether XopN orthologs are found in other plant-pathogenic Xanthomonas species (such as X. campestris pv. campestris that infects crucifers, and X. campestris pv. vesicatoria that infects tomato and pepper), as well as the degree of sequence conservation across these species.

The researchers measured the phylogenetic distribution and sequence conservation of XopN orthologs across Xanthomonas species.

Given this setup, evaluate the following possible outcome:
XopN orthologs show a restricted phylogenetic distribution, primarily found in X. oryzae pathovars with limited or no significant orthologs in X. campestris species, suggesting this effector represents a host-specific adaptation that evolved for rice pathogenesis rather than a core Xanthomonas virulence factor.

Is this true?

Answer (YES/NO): NO